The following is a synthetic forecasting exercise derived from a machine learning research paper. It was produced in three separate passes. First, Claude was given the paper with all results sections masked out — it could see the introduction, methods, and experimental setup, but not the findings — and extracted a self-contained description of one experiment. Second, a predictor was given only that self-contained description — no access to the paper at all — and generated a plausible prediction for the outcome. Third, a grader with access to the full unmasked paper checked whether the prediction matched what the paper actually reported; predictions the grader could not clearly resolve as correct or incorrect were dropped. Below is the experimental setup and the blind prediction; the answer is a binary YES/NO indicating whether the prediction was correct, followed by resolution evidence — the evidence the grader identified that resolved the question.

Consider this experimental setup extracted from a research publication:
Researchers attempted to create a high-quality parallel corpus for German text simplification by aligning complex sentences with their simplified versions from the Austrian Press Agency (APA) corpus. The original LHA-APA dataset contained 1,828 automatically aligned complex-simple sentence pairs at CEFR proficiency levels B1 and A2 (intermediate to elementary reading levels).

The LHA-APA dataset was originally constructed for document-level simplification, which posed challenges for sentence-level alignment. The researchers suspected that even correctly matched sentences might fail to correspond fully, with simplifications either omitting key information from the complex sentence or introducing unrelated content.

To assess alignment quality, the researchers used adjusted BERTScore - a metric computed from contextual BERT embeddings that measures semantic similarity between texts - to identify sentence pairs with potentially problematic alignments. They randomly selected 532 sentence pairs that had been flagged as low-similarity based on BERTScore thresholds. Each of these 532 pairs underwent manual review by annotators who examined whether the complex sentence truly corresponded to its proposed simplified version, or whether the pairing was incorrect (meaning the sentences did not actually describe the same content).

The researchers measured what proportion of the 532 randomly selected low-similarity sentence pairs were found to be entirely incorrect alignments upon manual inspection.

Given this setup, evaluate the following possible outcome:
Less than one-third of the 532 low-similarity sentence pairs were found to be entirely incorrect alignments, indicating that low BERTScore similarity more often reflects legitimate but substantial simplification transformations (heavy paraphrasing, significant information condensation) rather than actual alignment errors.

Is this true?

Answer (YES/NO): NO